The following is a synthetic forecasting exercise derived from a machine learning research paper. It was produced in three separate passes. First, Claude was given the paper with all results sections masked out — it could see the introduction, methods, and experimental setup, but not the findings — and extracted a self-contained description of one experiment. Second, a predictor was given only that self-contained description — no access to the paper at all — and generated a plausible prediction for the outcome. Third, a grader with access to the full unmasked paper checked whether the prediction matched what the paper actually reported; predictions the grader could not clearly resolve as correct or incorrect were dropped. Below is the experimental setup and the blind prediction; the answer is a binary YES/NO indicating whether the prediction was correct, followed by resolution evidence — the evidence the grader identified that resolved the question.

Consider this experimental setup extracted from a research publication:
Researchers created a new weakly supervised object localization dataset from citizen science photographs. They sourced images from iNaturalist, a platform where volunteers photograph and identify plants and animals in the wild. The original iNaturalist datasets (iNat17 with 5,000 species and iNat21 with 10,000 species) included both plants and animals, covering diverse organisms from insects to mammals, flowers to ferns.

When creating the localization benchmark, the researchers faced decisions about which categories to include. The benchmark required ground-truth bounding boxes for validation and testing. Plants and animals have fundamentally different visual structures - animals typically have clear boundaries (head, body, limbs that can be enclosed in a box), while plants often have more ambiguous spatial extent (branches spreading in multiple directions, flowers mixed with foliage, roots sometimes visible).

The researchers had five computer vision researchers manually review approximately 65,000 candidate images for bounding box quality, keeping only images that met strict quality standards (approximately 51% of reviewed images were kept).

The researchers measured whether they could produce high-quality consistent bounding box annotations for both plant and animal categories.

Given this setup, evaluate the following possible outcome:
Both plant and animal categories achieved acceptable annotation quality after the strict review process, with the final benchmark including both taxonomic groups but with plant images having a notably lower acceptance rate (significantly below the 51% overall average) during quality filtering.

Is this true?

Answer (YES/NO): NO